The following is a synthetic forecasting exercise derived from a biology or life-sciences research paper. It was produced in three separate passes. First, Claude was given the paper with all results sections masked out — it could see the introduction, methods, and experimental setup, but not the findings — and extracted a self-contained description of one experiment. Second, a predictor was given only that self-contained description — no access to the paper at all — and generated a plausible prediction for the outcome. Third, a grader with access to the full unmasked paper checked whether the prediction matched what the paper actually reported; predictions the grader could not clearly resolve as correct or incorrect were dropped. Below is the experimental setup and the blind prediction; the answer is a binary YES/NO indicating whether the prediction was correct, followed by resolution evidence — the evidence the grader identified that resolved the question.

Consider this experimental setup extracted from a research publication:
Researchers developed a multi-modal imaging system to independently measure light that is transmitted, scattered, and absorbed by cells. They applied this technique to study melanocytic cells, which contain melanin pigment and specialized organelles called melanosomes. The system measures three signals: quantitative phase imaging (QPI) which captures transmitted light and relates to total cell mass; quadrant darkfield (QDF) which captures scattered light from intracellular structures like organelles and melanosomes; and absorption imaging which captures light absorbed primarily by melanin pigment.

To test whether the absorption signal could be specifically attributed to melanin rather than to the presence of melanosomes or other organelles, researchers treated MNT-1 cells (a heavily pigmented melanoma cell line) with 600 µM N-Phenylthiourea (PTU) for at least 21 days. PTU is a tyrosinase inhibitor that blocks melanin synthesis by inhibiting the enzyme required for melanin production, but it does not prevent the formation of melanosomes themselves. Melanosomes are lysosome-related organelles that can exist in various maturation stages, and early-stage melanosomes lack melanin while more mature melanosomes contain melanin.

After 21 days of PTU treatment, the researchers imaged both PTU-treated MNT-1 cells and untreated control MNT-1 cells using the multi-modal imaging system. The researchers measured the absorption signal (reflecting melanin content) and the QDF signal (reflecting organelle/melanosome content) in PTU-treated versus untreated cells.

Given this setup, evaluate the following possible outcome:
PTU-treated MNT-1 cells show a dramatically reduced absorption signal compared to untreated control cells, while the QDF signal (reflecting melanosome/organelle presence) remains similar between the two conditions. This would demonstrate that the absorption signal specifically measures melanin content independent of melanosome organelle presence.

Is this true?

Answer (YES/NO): YES